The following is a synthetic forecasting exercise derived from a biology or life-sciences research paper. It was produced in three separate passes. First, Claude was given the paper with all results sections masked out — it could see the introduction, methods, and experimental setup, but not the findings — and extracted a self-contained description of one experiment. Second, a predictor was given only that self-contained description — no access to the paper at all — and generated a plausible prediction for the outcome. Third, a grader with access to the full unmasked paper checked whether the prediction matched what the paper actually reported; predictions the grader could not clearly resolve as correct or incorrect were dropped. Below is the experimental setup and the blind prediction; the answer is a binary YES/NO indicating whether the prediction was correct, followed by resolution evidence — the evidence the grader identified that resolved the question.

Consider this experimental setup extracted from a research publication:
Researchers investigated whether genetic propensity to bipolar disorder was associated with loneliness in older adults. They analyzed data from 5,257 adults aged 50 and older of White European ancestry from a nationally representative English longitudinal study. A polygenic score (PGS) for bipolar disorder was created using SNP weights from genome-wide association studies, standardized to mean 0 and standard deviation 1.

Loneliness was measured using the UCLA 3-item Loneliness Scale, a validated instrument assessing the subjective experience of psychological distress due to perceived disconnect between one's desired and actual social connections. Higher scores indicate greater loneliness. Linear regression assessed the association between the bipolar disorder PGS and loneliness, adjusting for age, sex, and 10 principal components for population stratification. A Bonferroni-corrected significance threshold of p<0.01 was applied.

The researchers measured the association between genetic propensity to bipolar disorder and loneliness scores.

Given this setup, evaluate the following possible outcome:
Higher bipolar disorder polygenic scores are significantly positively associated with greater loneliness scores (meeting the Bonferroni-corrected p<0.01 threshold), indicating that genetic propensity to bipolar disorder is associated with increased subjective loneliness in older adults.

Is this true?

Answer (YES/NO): YES